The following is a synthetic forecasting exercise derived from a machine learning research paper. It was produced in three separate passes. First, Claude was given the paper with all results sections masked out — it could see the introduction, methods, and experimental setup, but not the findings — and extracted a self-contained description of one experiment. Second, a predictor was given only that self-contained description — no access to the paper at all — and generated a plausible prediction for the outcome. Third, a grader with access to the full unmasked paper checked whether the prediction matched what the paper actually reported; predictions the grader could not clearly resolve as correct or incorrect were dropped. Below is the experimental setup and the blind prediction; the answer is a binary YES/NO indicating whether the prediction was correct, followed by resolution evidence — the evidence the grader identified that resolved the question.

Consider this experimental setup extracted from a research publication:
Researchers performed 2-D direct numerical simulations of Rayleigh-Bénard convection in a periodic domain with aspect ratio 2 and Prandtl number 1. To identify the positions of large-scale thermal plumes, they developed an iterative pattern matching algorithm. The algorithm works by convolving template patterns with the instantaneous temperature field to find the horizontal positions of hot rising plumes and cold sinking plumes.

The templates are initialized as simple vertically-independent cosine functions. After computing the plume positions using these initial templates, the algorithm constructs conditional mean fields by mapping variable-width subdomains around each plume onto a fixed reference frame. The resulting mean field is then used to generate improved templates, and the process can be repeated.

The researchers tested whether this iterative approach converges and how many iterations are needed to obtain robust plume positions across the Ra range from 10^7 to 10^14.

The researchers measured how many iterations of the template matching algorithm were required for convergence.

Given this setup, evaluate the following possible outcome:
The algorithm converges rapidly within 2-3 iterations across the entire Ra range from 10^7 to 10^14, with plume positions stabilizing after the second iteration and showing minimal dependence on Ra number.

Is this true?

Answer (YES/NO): NO